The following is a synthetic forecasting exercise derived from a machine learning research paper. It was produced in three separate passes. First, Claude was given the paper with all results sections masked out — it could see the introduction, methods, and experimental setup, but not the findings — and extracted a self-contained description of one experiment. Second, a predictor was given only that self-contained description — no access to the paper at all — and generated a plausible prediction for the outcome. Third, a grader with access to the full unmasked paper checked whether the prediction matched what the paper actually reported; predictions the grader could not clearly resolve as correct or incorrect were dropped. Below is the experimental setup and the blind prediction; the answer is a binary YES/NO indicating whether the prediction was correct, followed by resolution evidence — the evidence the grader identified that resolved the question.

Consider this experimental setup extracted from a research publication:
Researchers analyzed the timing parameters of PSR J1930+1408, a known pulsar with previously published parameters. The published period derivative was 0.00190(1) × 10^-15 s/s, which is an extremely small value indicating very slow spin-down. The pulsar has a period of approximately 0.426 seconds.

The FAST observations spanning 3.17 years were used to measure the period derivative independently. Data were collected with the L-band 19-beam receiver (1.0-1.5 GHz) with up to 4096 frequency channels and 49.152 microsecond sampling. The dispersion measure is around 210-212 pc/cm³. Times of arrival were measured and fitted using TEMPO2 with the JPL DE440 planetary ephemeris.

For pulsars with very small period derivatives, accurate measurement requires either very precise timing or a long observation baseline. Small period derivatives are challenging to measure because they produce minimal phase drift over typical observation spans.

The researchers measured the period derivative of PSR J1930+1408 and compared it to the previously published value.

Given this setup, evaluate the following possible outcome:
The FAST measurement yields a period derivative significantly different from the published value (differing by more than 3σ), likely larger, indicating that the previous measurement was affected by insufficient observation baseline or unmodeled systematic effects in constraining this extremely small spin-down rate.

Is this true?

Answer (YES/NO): NO